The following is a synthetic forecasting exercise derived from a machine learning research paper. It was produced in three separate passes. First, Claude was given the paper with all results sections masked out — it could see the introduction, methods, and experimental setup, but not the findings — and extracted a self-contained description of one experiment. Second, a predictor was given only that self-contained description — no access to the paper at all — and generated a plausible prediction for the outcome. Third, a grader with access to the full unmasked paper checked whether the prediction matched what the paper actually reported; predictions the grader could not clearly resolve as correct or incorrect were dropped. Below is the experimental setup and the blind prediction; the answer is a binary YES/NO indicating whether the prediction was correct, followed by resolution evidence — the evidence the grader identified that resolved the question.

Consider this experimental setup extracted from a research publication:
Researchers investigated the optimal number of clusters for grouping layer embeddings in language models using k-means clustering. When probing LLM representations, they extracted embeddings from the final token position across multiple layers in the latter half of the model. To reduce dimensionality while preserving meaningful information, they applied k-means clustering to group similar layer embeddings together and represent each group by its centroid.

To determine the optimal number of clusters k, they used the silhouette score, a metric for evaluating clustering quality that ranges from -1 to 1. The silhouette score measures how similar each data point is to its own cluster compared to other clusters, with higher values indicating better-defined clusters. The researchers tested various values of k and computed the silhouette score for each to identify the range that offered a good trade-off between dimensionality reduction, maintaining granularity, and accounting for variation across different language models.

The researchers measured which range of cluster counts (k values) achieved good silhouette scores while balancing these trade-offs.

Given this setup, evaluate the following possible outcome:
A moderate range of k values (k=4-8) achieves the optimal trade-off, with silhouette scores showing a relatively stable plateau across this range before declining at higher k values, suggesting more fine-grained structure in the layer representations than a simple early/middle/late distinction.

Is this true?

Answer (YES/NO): NO